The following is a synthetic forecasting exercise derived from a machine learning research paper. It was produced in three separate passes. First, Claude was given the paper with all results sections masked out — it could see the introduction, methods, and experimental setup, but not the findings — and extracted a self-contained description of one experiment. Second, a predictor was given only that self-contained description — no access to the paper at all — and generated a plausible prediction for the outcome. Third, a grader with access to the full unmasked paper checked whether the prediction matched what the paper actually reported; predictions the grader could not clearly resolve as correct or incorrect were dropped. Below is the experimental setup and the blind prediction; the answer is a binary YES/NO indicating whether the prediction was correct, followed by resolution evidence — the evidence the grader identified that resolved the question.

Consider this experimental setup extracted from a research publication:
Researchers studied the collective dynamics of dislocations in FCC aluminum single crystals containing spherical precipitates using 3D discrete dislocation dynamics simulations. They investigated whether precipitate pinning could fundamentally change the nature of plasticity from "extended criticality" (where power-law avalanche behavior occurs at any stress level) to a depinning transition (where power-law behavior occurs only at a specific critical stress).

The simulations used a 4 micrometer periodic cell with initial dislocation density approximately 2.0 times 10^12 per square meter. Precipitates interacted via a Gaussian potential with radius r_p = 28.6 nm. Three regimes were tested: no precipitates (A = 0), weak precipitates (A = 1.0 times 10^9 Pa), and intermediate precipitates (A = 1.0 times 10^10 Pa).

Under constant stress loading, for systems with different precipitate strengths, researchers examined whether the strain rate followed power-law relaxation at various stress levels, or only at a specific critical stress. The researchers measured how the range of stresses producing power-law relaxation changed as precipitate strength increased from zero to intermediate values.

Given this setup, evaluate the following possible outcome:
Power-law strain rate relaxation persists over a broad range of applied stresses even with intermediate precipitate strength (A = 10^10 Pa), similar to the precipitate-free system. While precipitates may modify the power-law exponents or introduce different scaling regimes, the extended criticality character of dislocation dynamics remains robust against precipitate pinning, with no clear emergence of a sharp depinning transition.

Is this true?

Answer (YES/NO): NO